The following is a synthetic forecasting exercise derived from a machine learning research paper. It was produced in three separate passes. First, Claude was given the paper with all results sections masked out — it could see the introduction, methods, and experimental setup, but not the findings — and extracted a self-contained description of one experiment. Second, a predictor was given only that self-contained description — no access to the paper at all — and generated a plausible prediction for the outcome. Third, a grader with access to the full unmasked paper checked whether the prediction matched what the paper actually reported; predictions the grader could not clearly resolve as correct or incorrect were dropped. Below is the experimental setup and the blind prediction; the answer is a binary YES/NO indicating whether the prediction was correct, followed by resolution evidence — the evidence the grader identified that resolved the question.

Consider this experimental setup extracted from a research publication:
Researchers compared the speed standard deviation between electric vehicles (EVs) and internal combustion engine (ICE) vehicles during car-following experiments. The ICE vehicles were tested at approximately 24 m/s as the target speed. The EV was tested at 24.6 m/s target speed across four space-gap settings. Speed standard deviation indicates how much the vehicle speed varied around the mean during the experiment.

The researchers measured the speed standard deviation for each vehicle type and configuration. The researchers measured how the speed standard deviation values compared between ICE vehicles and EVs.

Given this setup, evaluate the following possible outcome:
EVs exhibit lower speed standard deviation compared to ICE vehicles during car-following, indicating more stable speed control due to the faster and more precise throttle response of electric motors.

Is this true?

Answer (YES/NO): NO